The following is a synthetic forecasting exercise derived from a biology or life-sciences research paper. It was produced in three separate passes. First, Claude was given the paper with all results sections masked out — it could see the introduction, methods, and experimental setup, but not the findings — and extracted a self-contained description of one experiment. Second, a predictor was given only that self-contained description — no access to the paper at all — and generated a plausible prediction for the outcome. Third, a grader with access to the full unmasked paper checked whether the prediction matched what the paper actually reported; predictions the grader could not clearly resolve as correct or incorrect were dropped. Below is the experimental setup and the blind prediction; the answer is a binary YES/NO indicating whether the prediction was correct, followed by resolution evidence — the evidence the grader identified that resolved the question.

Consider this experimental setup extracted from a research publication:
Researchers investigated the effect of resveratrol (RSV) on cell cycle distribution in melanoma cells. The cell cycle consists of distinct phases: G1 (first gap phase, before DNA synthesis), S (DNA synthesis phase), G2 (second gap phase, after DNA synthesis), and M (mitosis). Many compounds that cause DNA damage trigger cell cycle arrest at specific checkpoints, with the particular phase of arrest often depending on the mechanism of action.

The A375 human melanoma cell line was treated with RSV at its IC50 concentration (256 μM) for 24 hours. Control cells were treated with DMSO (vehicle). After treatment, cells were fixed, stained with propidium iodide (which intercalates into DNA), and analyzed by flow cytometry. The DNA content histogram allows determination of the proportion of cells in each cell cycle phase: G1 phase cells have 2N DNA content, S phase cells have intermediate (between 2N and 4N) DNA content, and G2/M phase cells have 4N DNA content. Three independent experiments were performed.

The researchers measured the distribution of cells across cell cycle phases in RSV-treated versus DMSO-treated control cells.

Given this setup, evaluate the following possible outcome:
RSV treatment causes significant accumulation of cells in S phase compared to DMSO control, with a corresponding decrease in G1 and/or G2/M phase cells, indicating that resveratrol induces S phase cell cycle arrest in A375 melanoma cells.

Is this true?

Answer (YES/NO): YES